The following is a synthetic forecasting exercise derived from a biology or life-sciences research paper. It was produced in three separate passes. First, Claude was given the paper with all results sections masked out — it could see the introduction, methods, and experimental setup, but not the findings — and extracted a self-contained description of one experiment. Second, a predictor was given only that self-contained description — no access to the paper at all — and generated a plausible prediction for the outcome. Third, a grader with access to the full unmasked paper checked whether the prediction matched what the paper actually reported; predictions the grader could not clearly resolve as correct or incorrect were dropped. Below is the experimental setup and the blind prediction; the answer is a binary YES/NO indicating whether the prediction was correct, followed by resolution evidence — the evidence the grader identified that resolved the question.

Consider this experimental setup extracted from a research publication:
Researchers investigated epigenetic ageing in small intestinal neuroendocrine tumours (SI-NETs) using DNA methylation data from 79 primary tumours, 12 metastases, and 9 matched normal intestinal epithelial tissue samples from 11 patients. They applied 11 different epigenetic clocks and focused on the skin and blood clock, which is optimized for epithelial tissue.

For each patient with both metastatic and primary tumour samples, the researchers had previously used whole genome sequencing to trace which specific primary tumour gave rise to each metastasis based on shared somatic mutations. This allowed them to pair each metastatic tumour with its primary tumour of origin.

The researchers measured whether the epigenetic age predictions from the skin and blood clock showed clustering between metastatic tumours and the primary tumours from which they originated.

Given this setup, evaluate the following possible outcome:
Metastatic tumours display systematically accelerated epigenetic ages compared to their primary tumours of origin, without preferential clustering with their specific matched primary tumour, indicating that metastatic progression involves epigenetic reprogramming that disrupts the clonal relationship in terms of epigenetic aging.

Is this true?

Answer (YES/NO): NO